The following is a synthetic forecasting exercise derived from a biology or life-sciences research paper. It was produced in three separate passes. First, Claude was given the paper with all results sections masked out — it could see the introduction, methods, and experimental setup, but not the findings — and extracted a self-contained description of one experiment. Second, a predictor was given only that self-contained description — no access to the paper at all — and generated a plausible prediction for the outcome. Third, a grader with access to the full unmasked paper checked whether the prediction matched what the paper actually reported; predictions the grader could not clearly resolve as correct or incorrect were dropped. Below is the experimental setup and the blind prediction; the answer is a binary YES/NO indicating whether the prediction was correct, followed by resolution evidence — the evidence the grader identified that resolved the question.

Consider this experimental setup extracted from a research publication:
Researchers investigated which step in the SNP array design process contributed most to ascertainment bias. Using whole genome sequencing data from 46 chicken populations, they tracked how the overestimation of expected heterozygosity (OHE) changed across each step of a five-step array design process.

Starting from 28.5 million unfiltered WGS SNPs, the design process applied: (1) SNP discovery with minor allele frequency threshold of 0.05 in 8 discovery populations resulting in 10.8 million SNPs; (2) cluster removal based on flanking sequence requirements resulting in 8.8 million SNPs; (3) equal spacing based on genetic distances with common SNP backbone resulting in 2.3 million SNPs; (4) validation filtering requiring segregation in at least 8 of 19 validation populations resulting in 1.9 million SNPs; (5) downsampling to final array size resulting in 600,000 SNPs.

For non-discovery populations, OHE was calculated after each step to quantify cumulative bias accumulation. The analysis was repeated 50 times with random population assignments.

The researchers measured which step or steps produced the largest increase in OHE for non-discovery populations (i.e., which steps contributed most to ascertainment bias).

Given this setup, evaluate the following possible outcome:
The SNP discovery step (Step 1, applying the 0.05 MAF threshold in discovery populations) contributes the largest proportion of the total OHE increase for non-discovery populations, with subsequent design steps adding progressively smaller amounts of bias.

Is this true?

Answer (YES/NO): NO